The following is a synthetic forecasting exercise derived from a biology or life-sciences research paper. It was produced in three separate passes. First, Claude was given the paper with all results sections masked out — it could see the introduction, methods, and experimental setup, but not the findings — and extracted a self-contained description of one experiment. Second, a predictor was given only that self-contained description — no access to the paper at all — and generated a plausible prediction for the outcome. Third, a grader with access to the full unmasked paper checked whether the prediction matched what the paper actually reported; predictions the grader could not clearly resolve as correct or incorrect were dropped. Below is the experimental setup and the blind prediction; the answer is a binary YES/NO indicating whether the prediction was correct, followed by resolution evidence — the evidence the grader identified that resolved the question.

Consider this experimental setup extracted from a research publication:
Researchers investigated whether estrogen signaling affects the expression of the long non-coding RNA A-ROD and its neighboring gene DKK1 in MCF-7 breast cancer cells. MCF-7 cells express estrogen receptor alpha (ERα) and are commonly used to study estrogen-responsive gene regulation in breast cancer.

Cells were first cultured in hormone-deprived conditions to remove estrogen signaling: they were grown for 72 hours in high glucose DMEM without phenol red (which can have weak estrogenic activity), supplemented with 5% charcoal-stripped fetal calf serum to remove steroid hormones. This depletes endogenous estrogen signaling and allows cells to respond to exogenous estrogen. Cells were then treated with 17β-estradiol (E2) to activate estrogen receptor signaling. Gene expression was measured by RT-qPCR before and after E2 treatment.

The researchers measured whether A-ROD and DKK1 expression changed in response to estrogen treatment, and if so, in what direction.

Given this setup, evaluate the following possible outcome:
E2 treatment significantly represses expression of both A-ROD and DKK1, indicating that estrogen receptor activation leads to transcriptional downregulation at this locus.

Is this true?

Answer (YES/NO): YES